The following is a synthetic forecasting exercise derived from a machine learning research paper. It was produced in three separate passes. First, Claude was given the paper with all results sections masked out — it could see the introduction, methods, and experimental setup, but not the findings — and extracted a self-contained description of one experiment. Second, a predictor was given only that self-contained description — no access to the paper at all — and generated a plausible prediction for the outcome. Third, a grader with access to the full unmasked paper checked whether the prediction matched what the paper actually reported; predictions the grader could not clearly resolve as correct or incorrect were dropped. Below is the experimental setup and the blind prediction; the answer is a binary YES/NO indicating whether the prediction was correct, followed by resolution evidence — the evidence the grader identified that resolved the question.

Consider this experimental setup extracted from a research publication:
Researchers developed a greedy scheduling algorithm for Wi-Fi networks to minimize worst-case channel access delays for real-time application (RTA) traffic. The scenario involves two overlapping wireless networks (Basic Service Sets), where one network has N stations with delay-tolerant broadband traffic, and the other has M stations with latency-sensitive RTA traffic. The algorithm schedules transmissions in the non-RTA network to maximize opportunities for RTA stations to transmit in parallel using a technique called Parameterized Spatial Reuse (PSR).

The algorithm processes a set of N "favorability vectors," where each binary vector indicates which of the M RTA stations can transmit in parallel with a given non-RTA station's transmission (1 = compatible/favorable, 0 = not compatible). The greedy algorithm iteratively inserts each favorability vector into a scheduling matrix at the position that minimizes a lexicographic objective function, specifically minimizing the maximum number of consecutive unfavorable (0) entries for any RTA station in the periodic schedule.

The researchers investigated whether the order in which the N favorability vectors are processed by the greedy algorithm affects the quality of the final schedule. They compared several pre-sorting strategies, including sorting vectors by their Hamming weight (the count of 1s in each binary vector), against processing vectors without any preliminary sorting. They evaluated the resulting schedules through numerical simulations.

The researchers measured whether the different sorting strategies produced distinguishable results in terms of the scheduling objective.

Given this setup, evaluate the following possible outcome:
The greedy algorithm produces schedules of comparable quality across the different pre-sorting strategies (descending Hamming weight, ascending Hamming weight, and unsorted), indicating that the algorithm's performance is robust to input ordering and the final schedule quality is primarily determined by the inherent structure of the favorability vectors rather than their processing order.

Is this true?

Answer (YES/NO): YES